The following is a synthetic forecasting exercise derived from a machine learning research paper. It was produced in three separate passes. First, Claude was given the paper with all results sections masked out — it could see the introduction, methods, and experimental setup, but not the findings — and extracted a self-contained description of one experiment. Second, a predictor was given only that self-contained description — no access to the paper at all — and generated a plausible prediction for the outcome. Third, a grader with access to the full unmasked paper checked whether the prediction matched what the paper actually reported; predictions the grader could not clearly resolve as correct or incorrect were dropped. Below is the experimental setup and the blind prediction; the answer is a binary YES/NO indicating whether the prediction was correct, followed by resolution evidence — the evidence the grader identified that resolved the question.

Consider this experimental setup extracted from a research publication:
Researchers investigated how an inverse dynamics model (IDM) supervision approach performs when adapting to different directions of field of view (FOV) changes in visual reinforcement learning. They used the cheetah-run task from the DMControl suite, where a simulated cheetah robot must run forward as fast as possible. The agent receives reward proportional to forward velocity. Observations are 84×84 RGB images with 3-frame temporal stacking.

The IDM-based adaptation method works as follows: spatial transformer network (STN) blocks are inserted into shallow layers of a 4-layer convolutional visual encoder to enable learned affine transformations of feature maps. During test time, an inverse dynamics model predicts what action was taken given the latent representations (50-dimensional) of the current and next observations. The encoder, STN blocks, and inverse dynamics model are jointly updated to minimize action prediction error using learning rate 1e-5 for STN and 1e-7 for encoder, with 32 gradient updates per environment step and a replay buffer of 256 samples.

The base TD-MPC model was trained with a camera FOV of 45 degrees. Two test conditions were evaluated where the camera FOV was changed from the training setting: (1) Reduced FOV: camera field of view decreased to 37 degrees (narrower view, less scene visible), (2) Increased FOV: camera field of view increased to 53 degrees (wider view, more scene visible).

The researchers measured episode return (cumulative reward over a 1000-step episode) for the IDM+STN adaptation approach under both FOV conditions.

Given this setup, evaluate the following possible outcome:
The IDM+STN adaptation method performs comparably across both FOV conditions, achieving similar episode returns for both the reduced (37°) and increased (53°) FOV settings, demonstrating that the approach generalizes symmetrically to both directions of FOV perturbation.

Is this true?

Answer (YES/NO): NO